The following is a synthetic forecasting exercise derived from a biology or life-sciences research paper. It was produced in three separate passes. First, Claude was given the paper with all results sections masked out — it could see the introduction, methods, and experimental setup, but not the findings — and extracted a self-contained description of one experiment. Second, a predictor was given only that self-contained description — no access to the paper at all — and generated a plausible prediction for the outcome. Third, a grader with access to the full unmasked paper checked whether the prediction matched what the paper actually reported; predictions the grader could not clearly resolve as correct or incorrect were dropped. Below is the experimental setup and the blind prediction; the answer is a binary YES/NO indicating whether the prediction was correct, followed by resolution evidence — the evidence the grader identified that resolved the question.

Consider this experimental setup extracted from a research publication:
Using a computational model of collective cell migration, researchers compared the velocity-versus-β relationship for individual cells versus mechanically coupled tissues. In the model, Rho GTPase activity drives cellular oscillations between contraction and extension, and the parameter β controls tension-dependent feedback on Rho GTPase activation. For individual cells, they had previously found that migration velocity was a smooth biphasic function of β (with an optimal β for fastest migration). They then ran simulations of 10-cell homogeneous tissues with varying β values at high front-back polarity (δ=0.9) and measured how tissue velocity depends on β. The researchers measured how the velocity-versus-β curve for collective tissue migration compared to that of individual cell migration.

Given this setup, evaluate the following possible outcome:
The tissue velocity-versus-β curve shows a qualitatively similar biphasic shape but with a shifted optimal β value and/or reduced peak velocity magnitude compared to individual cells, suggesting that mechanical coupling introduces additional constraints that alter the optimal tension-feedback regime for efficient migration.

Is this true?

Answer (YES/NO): NO